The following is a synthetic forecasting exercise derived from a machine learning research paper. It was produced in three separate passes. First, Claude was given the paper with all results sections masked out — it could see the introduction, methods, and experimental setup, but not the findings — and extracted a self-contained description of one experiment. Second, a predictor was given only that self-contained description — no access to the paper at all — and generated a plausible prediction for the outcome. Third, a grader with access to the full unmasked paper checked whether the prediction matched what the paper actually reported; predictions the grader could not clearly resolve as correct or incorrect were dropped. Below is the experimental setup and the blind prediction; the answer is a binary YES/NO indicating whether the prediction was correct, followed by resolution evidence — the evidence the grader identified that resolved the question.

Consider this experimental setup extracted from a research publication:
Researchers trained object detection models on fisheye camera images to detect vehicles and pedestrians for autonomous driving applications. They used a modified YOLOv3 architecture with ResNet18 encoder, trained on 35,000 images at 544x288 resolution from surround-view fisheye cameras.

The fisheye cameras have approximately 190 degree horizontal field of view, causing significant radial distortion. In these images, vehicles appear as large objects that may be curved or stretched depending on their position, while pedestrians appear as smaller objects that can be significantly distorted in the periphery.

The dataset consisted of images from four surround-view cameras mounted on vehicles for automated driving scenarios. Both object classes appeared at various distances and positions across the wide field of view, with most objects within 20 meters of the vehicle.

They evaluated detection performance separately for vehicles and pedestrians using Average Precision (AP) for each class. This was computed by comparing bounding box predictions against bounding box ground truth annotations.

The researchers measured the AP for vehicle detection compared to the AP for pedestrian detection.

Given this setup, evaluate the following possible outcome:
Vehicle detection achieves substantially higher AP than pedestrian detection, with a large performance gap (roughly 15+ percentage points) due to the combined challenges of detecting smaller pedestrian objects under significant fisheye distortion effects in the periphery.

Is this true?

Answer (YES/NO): YES